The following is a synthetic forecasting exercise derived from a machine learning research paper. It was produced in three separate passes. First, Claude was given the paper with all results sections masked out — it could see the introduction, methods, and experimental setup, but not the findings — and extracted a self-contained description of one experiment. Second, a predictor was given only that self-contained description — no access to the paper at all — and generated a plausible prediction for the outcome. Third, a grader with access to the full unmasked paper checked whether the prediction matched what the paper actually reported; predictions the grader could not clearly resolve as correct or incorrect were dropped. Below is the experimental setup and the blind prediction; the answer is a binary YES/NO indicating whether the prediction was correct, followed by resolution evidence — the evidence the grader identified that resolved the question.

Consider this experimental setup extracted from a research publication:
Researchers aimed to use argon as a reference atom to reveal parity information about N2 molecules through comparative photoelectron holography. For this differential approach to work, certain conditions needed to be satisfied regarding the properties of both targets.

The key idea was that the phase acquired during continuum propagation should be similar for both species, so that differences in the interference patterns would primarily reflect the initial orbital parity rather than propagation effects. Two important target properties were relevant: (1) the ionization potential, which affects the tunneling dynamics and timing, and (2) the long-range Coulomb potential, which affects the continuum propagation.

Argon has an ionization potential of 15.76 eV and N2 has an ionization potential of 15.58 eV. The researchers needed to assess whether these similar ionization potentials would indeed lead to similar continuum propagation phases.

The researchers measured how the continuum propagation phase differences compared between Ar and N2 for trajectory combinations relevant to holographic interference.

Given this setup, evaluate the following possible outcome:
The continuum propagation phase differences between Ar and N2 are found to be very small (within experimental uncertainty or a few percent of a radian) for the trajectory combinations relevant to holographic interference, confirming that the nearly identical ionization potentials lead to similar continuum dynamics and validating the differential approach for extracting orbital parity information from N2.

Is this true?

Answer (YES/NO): YES